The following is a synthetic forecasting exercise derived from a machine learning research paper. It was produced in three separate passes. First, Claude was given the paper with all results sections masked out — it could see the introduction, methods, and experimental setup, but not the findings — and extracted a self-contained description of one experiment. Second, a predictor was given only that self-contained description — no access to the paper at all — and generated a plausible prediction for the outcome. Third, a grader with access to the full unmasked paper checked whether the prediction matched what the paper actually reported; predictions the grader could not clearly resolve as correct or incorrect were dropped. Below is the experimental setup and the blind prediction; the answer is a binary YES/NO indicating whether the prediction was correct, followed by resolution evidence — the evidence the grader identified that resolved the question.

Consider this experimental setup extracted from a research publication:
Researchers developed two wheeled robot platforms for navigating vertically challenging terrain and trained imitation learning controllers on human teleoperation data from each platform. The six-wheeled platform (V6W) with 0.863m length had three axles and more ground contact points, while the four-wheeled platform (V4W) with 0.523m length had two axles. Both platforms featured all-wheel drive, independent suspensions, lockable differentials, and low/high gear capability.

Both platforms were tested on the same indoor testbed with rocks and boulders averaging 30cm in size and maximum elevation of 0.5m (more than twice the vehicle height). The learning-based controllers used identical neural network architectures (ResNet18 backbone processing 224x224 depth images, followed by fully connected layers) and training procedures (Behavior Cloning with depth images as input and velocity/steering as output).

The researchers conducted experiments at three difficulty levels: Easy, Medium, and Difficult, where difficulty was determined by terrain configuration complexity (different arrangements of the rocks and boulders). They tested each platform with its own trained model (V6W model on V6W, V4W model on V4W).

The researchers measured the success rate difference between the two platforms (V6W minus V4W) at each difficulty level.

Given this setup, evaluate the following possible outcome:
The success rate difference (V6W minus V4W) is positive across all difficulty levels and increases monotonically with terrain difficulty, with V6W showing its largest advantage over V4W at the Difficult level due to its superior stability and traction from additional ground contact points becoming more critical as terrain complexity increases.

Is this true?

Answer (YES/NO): NO